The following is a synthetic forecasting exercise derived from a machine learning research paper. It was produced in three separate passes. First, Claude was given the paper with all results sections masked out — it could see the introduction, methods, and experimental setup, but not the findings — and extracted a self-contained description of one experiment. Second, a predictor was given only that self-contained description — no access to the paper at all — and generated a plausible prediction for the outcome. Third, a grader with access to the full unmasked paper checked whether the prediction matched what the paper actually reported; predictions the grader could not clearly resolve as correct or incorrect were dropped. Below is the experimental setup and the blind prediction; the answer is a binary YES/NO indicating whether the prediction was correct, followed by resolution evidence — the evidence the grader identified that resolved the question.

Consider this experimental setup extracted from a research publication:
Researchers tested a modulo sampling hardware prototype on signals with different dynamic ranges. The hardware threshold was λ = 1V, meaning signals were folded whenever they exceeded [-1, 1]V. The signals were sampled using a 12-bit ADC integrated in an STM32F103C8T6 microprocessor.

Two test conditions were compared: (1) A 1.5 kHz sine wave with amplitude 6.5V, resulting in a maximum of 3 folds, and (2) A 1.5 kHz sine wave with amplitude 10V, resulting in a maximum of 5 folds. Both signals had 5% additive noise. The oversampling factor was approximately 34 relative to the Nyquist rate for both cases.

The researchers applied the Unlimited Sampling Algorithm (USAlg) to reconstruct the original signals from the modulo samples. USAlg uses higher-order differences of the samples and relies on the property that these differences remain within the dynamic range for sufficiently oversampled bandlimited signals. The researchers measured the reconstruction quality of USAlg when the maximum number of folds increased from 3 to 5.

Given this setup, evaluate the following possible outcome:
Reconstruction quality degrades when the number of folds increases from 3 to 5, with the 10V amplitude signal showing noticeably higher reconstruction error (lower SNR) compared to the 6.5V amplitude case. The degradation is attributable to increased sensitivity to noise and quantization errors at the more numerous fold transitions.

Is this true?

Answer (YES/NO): YES